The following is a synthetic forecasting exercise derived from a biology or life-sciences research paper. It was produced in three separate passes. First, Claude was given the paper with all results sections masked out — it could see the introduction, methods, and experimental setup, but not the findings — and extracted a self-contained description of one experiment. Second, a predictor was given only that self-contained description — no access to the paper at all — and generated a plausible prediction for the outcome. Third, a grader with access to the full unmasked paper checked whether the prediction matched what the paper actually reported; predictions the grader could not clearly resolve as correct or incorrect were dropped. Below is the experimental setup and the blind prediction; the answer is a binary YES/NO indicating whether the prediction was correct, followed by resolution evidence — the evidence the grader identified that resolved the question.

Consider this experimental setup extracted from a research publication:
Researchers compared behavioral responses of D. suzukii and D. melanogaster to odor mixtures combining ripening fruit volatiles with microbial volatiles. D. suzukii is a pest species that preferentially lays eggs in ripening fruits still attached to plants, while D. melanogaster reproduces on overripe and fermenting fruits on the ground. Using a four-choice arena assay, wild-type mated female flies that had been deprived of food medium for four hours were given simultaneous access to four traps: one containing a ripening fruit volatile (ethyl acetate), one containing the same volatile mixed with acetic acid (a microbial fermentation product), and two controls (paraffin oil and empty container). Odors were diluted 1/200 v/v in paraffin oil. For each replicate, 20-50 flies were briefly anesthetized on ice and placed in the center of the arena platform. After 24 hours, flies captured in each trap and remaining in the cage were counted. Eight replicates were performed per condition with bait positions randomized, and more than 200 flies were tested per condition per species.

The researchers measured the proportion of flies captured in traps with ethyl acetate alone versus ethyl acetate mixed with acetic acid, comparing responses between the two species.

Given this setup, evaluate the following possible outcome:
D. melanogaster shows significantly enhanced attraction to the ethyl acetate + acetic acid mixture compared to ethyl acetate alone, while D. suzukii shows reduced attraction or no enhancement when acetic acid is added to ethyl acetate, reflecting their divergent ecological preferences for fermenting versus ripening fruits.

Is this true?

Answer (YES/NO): NO